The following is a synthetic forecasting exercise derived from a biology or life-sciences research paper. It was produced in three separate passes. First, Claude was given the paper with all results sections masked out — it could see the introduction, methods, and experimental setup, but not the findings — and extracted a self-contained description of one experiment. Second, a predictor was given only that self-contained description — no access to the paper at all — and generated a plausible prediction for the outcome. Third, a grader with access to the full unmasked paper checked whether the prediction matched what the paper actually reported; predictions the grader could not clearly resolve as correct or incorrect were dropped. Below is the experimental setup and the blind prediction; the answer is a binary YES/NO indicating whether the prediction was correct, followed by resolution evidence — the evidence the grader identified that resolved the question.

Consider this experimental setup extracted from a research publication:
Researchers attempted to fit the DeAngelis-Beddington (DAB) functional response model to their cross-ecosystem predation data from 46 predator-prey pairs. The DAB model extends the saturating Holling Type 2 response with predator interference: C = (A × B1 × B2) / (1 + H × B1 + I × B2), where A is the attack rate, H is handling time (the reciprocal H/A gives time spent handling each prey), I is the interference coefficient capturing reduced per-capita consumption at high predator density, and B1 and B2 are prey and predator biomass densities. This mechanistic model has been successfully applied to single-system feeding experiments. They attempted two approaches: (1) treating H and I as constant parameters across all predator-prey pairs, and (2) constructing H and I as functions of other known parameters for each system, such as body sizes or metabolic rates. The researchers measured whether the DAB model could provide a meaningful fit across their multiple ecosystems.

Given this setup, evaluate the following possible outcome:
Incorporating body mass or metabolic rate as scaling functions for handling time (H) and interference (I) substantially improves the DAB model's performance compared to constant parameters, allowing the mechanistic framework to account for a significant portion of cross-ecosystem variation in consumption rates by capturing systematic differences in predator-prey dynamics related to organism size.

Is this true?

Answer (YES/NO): NO